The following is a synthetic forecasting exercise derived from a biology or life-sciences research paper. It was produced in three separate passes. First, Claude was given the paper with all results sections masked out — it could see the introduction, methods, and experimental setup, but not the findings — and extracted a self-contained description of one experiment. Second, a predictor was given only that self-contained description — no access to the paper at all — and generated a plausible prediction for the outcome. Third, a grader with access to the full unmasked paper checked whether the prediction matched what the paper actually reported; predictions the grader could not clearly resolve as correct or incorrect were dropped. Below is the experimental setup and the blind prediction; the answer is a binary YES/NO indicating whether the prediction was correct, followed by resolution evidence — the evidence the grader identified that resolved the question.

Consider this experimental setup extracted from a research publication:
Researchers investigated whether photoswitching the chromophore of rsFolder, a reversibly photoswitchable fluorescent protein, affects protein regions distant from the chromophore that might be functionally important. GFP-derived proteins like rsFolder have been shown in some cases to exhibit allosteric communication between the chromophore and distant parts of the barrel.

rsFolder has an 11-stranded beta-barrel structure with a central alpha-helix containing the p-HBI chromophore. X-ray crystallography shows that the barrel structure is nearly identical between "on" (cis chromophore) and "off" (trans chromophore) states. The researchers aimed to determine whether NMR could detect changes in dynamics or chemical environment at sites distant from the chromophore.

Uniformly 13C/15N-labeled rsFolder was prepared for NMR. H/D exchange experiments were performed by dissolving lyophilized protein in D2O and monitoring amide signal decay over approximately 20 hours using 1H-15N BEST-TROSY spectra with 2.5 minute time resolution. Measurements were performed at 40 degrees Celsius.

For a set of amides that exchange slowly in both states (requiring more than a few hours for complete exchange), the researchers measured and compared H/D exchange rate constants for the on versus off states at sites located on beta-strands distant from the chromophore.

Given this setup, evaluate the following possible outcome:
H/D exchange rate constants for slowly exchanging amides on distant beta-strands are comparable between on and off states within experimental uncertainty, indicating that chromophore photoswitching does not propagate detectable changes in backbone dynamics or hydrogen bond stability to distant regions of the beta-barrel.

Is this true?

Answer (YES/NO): NO